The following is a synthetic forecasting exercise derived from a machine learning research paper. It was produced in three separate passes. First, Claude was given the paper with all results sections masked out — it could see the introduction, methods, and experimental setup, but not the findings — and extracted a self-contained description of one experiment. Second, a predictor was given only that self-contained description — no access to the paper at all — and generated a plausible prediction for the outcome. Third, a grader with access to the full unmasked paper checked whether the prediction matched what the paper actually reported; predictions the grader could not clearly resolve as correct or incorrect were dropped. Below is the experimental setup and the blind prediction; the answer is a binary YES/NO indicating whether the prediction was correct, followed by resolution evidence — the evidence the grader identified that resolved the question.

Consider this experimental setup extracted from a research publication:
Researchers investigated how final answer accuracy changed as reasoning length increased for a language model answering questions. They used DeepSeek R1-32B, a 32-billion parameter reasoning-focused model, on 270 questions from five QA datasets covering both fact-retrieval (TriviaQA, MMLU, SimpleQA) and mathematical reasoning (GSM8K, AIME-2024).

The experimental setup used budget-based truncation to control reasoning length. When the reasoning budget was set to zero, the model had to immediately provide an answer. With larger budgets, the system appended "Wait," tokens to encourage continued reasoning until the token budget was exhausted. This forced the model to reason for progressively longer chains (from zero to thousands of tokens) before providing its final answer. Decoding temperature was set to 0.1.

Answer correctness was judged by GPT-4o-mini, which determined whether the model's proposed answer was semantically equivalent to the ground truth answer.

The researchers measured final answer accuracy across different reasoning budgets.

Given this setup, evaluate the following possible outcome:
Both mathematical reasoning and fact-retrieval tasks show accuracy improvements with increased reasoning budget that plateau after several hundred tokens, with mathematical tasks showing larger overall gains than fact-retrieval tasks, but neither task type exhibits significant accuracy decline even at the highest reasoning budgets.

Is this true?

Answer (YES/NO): NO